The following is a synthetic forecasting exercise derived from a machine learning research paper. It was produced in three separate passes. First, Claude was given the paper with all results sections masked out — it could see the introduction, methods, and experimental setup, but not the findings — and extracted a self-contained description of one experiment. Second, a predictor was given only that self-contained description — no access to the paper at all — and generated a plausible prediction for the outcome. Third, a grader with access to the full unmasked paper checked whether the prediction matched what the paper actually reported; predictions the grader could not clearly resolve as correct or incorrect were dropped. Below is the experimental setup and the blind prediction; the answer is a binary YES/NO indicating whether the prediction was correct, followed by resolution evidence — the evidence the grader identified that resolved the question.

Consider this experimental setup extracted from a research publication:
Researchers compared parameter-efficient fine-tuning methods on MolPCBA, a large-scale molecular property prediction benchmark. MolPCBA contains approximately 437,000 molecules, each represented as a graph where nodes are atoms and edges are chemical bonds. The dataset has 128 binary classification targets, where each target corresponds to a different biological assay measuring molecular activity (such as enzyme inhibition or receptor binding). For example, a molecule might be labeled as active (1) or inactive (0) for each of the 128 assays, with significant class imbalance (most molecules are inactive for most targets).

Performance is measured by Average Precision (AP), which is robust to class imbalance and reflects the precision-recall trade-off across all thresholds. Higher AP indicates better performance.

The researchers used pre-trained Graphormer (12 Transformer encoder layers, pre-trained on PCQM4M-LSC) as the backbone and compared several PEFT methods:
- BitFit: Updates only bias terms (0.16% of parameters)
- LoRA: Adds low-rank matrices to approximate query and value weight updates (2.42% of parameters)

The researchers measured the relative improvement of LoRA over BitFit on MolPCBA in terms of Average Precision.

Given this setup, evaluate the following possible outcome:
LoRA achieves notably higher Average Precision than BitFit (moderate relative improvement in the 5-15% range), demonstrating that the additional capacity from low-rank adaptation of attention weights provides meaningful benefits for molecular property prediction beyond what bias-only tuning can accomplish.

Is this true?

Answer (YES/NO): NO